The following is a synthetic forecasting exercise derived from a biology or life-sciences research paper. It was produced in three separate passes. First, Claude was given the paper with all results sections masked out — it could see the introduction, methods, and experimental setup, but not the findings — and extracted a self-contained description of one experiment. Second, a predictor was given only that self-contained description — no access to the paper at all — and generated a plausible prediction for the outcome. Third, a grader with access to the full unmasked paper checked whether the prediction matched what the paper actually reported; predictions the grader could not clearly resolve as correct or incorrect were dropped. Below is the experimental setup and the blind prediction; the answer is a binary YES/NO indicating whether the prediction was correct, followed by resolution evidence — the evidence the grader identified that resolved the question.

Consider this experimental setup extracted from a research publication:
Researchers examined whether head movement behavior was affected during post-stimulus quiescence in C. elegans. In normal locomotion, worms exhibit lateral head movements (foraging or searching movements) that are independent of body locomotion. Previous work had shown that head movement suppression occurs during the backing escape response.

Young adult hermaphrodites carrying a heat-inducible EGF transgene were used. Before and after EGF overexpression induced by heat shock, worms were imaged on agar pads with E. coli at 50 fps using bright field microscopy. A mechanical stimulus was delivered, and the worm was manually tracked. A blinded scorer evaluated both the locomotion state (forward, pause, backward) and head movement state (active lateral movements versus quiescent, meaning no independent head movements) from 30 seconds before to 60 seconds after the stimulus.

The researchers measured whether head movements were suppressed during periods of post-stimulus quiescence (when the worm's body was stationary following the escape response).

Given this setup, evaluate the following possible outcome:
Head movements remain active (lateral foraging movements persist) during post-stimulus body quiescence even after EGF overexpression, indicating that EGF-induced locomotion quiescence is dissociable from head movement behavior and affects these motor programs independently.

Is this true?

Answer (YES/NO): NO